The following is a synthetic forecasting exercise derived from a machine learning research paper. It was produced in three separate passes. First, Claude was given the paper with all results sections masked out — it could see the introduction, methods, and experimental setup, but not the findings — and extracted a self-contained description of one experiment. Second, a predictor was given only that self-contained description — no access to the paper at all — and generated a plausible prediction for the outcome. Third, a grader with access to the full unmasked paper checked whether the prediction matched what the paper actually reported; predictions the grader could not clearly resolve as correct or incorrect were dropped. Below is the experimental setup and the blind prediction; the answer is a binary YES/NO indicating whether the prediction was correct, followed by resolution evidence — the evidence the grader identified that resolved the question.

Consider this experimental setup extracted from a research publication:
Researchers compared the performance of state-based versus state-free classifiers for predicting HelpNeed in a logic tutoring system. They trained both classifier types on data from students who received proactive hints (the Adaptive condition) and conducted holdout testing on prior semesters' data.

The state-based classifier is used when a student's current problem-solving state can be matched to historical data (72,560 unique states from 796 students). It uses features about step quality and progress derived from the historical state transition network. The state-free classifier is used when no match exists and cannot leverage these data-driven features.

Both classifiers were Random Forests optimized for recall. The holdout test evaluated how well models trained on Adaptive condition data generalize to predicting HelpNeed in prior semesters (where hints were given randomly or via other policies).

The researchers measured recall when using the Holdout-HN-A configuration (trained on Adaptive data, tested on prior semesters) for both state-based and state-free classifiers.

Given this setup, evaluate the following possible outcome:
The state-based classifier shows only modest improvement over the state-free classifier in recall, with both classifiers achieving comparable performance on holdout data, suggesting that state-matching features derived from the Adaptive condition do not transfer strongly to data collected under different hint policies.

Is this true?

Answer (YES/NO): NO